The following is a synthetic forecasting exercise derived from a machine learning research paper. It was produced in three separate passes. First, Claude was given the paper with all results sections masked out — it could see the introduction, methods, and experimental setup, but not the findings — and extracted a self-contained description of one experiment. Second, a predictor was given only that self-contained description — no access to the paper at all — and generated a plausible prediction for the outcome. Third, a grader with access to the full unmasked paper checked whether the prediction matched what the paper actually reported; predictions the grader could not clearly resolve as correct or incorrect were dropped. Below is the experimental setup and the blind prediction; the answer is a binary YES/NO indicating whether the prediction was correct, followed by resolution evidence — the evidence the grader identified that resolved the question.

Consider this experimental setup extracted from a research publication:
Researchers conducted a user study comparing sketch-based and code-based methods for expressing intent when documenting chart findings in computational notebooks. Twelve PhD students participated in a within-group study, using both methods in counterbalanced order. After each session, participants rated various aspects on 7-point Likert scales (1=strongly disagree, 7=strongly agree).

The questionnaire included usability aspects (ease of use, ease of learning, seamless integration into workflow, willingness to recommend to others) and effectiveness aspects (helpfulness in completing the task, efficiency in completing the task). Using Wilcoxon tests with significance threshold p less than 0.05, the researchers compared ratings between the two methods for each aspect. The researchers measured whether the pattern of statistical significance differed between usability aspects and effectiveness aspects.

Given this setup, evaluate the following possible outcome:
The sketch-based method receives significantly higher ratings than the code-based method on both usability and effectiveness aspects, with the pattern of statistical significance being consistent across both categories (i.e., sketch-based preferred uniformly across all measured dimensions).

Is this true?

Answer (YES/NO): NO